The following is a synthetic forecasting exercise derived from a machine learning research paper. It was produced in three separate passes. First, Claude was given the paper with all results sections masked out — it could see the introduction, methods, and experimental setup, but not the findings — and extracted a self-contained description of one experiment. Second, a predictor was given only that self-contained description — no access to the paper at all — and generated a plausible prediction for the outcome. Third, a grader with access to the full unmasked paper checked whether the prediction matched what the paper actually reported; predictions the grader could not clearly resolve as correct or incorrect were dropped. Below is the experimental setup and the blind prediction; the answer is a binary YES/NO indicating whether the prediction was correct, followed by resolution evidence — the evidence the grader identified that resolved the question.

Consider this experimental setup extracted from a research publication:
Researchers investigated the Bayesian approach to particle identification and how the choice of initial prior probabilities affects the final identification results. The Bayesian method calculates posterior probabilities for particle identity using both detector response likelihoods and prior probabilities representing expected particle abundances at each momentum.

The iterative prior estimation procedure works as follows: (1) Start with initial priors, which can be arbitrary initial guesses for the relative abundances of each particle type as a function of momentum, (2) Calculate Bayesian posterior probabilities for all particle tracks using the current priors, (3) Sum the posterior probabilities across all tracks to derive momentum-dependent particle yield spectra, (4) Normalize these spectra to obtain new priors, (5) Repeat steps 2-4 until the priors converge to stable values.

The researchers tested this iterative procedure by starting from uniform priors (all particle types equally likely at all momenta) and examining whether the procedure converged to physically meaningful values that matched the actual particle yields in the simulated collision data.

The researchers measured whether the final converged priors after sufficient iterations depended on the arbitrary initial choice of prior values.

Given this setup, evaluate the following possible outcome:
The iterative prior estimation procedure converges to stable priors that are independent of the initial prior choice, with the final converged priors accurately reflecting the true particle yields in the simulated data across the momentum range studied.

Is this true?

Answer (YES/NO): NO